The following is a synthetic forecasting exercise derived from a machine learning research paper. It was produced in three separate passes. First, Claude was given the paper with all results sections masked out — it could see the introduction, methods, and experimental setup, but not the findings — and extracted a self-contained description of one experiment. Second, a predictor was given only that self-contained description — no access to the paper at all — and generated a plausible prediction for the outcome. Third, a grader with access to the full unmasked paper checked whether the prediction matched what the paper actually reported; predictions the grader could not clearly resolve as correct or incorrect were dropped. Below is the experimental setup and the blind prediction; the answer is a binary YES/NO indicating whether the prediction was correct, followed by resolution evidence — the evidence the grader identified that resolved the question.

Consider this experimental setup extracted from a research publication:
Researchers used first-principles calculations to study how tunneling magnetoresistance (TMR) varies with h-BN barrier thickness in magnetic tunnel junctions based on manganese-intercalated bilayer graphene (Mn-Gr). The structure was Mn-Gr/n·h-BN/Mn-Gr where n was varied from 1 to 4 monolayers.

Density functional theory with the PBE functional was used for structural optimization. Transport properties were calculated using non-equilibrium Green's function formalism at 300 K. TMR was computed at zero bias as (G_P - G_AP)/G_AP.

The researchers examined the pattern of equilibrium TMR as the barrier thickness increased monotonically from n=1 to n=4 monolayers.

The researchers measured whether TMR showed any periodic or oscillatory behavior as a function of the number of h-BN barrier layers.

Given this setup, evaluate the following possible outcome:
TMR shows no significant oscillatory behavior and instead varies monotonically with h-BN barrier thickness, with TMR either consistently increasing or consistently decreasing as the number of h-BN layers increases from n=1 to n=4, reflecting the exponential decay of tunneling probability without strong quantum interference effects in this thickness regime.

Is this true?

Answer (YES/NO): NO